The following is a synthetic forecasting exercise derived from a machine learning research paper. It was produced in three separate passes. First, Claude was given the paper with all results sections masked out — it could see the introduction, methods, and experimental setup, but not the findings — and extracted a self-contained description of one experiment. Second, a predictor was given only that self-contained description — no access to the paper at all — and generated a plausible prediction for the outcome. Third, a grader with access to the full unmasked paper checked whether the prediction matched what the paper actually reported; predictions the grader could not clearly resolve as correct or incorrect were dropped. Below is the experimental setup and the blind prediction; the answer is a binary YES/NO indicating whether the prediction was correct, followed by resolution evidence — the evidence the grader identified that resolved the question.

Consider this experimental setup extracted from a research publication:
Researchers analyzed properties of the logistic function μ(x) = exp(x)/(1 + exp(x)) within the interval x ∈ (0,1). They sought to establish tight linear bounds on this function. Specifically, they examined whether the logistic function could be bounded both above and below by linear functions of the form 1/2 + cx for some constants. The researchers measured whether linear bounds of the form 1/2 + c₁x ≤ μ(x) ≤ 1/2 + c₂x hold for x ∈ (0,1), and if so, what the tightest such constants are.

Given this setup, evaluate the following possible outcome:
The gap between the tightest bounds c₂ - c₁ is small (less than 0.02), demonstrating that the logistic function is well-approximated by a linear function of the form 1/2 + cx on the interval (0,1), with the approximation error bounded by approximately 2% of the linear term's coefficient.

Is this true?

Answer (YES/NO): NO